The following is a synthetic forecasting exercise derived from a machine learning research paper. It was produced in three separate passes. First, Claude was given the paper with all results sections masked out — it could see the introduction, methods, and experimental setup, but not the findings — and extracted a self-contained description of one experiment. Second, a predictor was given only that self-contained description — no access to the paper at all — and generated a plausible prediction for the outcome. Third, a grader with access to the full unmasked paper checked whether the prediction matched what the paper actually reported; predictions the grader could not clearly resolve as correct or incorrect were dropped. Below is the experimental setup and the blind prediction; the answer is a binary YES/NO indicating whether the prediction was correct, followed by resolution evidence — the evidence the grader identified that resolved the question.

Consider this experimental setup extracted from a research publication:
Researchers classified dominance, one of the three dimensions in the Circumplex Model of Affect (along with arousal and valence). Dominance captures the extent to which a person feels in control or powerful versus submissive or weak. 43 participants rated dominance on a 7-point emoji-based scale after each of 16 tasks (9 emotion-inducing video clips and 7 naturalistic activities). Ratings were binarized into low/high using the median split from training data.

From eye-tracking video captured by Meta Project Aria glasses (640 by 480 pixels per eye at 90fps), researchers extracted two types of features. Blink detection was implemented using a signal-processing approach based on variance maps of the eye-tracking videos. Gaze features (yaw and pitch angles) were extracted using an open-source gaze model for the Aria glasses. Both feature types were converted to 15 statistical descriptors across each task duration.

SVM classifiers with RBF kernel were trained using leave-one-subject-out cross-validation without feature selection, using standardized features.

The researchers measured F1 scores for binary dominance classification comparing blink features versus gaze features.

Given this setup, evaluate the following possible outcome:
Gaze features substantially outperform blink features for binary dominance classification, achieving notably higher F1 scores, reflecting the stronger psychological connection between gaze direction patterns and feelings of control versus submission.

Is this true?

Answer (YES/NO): NO